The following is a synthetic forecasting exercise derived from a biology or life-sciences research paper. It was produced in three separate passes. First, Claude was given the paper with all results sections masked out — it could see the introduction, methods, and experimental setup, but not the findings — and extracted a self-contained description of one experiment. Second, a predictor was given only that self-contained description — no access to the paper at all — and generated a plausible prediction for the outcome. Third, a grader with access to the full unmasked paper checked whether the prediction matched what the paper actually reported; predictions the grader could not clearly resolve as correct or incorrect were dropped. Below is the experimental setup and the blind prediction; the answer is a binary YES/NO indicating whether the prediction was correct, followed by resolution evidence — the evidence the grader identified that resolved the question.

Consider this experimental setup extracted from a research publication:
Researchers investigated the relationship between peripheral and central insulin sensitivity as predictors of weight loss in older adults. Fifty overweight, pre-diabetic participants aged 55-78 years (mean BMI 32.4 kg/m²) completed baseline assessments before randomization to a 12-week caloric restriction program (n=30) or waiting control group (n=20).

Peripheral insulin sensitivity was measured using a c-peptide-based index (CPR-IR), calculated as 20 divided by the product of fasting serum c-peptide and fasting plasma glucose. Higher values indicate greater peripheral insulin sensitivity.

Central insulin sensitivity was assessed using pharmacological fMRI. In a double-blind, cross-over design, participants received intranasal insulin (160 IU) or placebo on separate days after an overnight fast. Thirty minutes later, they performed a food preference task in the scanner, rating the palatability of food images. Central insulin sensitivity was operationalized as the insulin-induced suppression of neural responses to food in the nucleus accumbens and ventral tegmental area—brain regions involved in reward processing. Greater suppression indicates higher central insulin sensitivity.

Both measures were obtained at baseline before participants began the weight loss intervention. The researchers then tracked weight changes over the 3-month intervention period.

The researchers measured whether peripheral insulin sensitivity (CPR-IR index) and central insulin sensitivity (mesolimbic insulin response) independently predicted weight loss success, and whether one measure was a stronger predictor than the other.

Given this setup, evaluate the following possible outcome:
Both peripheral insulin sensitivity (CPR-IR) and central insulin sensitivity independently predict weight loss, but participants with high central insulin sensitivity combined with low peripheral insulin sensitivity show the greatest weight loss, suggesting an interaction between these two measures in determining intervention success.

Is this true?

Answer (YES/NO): NO